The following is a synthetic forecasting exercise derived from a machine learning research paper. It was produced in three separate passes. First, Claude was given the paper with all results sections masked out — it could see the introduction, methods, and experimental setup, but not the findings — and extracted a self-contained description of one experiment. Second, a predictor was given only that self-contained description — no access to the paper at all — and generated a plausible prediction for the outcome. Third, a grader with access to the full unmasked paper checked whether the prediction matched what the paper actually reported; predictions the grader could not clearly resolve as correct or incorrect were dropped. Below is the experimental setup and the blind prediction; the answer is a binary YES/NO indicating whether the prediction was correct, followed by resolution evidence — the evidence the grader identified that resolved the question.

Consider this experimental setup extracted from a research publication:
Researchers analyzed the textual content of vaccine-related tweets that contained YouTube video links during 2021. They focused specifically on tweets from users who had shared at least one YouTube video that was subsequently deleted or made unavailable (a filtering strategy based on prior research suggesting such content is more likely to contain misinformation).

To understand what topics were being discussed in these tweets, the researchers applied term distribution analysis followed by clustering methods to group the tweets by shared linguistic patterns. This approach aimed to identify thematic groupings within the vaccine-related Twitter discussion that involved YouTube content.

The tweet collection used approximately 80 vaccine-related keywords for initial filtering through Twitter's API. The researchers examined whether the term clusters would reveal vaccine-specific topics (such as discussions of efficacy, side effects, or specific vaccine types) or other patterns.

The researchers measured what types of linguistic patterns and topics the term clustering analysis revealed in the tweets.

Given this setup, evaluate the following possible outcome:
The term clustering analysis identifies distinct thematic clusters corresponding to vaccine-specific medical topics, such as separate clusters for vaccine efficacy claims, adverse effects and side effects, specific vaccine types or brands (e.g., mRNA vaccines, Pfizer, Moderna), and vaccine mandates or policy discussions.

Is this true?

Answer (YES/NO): NO